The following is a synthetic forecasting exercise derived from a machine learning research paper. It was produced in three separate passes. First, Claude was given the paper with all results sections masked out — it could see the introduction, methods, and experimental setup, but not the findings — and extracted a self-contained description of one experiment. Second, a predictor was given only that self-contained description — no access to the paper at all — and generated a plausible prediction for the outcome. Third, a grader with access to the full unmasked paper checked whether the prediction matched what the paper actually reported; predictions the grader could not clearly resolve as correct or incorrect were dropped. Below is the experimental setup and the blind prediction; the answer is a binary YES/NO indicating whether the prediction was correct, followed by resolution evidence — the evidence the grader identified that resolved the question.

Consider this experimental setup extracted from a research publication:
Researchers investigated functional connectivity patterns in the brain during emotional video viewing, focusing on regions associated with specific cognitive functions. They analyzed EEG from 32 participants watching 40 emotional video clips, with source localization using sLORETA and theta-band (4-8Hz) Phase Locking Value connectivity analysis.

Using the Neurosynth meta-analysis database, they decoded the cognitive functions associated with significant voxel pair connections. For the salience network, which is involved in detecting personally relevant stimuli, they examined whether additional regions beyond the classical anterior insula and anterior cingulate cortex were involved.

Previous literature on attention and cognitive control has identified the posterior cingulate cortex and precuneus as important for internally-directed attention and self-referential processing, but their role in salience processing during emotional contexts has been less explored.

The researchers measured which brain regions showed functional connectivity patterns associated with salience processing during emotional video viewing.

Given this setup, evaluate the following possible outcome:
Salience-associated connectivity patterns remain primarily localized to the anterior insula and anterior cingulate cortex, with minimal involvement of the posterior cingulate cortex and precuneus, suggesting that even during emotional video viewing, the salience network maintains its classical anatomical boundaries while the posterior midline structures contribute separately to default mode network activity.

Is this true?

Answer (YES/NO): NO